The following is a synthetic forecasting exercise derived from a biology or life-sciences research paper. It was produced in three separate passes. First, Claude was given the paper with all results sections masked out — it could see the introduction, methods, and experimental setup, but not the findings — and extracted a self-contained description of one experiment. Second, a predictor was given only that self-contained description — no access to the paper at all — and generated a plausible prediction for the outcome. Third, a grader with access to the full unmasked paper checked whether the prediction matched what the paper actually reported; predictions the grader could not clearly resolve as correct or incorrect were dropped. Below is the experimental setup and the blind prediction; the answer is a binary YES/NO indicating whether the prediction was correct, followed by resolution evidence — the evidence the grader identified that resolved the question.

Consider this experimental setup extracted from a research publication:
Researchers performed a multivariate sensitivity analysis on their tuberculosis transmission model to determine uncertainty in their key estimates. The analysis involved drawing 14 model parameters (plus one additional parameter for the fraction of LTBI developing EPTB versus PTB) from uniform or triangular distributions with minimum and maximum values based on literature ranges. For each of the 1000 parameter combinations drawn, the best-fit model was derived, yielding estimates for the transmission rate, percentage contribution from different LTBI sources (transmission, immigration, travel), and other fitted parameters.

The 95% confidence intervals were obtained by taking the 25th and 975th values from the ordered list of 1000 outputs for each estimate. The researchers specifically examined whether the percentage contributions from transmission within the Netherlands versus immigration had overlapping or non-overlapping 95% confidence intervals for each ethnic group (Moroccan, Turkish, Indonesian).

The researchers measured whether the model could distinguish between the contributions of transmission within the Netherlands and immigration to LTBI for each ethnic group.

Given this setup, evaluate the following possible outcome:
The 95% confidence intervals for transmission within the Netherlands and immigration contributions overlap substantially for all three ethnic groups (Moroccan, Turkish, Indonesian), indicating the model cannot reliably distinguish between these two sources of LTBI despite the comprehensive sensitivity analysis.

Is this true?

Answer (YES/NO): NO